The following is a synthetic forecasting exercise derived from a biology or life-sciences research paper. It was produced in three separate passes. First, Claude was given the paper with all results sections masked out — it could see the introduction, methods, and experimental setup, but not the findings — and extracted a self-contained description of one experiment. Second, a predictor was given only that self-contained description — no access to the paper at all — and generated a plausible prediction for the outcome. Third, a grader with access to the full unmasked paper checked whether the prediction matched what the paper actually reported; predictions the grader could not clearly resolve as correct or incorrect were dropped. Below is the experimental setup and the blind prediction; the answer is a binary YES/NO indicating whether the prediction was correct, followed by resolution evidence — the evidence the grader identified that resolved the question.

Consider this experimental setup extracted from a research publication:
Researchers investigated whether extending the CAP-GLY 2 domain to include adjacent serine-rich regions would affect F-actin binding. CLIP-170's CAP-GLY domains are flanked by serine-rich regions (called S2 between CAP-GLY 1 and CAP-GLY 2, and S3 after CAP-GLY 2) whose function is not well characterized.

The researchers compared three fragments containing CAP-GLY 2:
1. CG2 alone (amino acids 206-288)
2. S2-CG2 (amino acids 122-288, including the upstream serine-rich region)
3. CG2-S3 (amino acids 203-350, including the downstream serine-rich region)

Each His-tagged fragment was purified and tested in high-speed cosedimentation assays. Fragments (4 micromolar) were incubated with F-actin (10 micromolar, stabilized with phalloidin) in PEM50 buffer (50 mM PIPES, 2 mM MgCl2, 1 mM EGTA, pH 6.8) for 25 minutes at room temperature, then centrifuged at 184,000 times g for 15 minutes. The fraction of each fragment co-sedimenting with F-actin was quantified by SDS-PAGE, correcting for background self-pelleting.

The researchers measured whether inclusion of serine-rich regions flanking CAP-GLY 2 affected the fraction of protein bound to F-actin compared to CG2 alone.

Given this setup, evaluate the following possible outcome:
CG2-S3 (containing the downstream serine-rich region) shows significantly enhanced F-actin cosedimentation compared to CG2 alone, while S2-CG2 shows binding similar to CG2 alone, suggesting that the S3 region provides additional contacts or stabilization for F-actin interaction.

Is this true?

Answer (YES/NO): NO